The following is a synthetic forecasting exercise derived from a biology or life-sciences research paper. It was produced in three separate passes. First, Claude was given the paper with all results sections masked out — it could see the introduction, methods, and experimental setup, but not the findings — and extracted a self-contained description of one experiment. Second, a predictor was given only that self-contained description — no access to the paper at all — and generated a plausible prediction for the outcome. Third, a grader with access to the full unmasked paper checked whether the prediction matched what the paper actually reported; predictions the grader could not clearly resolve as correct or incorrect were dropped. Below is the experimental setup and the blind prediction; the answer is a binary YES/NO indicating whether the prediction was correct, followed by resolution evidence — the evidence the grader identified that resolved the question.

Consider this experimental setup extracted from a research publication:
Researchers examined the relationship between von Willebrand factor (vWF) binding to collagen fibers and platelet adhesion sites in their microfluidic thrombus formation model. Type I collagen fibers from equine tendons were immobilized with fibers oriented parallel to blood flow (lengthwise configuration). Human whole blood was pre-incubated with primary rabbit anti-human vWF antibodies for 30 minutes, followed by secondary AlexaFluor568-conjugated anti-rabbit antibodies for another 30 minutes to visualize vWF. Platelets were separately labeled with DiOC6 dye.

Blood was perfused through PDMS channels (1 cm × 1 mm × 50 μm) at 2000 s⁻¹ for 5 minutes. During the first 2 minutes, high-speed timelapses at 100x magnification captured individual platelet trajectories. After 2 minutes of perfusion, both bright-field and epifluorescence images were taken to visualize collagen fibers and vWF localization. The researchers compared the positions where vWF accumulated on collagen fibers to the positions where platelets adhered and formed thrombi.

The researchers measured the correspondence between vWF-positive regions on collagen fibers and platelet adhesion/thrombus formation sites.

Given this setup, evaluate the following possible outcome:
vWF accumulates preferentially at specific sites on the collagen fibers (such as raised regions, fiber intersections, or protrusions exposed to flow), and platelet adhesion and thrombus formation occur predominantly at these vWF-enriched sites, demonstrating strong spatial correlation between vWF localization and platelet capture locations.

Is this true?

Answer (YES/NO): NO